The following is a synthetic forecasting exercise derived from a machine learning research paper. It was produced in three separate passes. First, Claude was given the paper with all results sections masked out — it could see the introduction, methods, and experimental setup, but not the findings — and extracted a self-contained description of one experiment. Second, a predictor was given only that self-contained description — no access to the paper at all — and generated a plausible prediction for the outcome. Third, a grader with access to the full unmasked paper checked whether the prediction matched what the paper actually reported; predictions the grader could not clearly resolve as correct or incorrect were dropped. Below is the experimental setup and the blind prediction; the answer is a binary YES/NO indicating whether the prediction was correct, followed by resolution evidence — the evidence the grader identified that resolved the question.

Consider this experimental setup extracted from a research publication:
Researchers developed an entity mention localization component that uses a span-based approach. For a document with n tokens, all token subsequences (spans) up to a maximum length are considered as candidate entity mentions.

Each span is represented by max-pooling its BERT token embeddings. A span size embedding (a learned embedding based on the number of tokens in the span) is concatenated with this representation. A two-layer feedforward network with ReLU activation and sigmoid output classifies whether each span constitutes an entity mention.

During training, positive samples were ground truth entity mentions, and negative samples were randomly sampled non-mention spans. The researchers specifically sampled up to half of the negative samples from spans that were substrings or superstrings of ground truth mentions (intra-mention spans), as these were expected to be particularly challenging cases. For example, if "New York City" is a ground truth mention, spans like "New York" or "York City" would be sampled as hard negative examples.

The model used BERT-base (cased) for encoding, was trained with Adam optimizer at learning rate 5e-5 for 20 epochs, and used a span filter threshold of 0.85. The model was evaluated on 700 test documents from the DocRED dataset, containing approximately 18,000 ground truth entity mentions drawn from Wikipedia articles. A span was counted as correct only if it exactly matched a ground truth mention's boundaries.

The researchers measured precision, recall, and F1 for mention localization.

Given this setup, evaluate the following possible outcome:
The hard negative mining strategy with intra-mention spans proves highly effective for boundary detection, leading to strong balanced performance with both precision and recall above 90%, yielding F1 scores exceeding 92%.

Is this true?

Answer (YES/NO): YES